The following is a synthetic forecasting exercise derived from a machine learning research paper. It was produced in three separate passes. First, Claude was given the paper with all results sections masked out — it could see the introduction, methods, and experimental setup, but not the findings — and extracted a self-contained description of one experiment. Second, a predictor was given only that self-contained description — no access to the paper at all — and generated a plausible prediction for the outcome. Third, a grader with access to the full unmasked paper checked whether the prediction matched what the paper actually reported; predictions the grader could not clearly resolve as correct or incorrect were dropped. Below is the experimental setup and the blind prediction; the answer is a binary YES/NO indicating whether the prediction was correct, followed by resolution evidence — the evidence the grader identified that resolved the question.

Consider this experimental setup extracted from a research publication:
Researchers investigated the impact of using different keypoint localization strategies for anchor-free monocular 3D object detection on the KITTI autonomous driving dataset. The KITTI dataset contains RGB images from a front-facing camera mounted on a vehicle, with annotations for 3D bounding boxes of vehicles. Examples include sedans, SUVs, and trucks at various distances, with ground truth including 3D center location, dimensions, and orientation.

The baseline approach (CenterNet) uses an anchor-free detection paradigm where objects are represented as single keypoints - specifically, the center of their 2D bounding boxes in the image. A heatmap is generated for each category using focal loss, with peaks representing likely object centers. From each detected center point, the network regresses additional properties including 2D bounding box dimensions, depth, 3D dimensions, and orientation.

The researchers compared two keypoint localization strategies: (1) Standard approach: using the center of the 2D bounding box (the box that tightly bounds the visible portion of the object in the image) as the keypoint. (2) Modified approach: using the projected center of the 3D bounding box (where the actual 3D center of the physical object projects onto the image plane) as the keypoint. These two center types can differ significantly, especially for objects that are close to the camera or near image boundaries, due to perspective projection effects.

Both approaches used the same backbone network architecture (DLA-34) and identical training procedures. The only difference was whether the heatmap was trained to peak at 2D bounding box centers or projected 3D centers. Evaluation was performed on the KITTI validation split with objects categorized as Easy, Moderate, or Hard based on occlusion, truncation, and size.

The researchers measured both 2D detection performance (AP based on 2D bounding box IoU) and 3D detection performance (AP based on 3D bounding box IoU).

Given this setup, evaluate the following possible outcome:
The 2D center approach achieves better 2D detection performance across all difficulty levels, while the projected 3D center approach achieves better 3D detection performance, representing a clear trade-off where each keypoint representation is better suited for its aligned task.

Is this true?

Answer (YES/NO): YES